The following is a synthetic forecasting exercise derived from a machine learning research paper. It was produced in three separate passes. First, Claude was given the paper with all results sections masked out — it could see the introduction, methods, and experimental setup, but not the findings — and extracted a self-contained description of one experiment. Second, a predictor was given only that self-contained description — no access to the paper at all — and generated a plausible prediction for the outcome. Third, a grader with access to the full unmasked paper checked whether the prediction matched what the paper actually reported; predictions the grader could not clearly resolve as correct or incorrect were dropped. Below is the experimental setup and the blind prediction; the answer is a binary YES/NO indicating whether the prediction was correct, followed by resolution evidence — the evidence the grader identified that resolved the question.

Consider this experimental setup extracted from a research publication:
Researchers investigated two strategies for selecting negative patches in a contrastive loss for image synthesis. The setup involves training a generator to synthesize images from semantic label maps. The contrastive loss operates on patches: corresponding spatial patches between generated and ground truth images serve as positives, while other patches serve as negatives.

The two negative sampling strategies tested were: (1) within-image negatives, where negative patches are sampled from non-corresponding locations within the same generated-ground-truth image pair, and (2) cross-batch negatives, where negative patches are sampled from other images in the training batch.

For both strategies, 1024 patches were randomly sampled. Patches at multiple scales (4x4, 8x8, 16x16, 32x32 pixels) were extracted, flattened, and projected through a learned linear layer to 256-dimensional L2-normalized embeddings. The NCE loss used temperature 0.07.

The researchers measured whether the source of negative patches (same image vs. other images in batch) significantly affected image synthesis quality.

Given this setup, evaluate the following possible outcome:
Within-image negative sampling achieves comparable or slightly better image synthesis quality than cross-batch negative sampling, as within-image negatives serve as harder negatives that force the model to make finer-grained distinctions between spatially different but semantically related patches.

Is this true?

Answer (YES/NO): NO